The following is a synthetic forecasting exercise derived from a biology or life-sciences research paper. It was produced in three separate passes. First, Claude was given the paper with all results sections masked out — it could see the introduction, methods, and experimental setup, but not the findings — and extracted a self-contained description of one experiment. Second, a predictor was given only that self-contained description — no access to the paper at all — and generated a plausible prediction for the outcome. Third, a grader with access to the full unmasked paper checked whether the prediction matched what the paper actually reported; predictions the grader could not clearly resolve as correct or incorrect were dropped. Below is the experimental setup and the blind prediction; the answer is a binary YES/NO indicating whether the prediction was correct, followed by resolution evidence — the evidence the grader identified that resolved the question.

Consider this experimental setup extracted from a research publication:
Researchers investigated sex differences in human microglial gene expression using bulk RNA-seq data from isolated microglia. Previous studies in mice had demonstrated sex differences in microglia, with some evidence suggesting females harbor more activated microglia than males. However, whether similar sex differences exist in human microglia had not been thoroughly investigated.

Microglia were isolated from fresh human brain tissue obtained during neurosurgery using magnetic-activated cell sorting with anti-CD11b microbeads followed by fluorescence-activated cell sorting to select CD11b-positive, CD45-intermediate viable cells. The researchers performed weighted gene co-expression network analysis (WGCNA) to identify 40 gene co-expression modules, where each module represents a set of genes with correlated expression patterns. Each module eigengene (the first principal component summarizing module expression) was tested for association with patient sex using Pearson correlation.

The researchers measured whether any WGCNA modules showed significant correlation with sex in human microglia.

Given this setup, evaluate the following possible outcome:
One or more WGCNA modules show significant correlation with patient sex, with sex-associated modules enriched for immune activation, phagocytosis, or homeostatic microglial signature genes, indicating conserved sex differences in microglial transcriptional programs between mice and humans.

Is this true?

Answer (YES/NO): NO